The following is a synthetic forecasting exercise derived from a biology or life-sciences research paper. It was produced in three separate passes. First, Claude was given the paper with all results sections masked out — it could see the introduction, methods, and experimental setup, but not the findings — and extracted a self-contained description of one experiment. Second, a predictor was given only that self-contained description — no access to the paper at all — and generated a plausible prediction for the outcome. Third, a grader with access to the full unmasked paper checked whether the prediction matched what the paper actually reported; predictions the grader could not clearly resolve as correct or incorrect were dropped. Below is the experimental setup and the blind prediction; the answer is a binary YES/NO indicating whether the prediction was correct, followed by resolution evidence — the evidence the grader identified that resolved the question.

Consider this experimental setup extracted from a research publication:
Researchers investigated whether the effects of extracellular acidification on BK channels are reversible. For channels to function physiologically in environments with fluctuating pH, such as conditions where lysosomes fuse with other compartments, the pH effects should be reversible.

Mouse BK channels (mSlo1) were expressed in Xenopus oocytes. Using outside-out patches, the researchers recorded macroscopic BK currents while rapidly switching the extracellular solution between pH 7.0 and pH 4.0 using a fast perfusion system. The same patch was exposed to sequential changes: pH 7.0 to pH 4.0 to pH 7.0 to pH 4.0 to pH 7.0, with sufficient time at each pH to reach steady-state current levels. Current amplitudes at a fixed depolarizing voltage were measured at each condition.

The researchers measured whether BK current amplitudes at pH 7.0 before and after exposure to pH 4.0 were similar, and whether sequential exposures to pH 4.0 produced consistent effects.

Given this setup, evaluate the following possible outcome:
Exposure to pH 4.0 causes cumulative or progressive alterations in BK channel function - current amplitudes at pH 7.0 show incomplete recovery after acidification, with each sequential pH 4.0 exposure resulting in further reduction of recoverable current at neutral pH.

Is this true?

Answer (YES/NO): NO